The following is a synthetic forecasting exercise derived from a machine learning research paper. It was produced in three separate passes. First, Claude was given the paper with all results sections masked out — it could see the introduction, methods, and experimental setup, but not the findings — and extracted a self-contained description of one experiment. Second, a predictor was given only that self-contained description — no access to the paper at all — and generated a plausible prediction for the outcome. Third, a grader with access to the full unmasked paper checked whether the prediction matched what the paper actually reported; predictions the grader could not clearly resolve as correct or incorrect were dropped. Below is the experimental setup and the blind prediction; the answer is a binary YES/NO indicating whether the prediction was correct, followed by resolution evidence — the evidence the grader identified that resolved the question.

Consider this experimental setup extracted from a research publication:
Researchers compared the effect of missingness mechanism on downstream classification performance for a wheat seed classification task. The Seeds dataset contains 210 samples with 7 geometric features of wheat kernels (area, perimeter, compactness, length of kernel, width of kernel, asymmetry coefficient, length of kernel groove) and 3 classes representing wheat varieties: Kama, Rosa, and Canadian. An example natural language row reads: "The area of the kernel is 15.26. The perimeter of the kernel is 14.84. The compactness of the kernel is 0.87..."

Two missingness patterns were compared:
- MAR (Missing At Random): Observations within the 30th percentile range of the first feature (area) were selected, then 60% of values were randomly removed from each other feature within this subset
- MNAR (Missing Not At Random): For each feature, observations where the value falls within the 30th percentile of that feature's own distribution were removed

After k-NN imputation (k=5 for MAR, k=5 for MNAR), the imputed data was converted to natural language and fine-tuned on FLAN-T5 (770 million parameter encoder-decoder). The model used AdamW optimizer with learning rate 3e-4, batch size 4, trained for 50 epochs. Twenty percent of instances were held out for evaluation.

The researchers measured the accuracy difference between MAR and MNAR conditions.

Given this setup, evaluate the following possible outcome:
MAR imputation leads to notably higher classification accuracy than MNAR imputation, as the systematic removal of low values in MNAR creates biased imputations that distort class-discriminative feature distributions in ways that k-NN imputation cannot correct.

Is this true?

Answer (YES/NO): YES